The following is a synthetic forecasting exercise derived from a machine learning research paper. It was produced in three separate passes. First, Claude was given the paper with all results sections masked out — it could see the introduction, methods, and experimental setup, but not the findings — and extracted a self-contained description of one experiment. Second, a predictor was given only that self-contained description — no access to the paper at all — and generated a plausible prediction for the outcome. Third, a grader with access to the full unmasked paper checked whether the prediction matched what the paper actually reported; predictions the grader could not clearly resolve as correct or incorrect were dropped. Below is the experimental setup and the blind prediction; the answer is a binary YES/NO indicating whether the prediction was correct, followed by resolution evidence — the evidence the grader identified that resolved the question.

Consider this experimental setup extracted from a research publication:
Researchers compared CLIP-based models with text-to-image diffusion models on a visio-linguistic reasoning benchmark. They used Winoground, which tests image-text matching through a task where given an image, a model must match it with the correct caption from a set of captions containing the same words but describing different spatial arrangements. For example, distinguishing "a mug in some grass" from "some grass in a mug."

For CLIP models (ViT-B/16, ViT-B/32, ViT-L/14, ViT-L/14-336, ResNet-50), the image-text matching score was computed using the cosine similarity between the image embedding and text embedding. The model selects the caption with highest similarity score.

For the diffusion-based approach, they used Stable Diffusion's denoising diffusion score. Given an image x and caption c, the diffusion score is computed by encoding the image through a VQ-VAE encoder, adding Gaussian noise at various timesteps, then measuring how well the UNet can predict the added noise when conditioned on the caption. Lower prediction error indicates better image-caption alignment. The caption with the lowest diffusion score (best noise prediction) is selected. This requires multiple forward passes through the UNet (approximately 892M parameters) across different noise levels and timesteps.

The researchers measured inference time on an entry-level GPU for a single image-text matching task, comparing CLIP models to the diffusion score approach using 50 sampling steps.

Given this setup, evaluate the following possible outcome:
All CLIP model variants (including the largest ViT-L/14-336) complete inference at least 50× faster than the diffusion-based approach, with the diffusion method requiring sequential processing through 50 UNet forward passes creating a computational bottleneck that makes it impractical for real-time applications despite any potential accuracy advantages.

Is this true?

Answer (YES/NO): NO